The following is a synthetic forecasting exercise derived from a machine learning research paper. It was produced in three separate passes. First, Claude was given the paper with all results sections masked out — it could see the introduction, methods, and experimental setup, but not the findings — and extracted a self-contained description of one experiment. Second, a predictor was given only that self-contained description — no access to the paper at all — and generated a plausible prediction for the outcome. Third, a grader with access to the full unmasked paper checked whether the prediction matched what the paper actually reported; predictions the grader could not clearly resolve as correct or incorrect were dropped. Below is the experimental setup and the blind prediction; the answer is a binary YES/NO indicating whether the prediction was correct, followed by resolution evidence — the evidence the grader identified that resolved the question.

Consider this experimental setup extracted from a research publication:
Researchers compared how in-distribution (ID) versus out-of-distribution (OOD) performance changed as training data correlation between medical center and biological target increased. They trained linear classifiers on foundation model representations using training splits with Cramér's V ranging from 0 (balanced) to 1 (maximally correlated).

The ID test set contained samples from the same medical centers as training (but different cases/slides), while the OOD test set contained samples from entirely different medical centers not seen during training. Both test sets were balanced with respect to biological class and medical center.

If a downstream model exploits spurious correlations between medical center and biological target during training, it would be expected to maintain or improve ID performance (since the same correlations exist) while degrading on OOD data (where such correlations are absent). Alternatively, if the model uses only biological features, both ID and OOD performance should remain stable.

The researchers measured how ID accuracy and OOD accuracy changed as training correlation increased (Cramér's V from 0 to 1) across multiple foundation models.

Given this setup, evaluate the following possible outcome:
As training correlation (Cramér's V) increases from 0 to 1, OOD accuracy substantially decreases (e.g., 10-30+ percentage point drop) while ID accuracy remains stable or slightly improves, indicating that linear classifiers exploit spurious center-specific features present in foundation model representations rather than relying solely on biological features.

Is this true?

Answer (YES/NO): NO